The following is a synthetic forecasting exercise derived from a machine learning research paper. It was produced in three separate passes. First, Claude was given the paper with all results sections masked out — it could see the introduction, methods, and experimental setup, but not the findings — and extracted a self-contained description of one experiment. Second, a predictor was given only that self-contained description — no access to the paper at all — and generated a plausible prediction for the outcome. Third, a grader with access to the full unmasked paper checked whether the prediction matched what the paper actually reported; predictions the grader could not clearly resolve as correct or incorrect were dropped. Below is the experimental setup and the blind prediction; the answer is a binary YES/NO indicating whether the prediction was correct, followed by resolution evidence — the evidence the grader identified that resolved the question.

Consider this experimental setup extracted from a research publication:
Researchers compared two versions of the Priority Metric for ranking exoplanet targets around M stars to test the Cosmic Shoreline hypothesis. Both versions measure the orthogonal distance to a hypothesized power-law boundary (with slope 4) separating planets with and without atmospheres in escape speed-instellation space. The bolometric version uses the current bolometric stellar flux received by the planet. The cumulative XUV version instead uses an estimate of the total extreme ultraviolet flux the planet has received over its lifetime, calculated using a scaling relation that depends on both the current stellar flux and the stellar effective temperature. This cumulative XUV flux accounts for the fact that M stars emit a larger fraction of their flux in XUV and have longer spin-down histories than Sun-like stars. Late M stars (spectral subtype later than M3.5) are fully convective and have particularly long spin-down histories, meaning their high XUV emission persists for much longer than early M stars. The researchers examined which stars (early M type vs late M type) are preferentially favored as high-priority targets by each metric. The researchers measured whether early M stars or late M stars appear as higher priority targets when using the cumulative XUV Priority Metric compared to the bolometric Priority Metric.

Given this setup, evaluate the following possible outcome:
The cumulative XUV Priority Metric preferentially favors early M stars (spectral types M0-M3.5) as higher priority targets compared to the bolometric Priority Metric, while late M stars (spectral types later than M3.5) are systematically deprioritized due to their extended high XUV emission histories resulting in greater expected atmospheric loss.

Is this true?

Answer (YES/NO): YES